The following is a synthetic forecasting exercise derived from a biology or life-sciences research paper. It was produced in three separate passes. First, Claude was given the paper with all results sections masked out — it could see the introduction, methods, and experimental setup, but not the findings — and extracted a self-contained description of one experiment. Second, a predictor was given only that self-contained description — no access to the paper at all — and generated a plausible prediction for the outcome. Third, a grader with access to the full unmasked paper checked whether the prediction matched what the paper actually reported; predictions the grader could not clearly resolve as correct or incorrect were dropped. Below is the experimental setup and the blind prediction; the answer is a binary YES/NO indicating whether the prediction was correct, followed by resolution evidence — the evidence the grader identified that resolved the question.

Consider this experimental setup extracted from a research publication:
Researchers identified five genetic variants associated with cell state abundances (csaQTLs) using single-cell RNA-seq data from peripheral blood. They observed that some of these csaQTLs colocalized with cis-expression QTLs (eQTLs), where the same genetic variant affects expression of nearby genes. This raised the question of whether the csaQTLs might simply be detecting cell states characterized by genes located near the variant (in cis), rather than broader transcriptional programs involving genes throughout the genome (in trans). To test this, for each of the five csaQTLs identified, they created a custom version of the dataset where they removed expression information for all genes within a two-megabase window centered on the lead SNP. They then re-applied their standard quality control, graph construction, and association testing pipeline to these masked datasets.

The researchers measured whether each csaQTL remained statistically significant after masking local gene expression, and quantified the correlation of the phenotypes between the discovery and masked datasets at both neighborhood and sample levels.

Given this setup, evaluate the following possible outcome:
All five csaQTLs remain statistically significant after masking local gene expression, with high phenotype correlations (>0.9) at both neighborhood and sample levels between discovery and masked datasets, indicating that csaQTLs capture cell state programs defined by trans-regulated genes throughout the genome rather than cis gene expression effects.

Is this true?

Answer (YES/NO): YES